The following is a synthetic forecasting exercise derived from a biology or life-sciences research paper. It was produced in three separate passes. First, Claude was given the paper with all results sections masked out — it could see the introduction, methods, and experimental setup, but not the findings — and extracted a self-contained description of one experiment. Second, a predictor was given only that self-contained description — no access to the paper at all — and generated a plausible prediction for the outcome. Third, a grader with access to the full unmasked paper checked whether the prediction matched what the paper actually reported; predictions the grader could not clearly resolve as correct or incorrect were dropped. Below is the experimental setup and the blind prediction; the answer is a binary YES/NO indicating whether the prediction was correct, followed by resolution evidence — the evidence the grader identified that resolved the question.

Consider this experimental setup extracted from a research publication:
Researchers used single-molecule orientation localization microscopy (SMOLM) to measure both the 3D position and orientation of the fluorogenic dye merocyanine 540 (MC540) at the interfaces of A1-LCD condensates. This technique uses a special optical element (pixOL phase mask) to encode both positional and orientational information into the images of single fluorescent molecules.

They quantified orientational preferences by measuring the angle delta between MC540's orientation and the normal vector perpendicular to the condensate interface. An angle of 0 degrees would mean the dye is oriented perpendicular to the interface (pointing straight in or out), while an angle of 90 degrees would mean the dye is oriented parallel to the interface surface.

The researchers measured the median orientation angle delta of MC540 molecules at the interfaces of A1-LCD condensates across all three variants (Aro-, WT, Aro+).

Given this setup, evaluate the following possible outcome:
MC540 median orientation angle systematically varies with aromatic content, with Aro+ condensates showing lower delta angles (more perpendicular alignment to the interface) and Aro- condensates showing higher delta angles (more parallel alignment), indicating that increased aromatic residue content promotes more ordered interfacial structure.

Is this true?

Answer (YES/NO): NO